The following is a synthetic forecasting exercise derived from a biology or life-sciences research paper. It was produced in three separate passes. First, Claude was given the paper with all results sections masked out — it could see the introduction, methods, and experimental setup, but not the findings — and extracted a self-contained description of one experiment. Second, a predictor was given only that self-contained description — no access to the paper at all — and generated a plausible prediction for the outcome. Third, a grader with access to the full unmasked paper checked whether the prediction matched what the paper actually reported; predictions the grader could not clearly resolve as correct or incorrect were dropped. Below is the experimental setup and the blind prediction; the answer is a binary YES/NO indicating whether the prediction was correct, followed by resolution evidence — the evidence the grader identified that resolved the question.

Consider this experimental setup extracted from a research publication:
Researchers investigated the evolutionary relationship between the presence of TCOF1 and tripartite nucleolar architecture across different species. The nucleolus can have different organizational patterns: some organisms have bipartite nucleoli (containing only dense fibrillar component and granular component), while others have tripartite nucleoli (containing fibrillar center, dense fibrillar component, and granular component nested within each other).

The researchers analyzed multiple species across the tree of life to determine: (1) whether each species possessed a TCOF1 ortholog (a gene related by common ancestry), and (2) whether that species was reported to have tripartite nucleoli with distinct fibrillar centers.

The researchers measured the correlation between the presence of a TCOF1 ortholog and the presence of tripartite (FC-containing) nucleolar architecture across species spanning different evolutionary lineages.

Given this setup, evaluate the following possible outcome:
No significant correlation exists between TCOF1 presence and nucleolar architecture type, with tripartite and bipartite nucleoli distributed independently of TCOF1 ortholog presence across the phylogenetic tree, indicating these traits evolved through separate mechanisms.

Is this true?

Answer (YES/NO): NO